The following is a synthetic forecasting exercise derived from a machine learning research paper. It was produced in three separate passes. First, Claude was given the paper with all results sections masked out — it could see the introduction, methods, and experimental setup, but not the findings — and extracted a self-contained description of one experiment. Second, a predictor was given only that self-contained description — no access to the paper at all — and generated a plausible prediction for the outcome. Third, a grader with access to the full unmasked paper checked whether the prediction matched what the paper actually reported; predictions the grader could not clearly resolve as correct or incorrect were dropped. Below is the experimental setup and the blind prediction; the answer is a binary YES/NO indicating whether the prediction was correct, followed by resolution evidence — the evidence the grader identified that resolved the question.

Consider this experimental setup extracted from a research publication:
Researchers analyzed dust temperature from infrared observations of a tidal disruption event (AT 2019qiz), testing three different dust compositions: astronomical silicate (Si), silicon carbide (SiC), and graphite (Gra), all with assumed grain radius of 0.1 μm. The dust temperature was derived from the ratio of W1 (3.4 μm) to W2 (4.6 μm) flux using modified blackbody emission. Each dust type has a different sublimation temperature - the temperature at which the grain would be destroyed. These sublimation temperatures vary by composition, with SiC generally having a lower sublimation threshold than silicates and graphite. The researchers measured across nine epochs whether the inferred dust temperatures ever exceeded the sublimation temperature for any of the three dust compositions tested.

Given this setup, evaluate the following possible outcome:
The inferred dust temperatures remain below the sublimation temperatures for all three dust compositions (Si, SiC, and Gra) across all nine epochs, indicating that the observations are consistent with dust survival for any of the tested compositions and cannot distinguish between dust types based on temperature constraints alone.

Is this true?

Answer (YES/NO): NO